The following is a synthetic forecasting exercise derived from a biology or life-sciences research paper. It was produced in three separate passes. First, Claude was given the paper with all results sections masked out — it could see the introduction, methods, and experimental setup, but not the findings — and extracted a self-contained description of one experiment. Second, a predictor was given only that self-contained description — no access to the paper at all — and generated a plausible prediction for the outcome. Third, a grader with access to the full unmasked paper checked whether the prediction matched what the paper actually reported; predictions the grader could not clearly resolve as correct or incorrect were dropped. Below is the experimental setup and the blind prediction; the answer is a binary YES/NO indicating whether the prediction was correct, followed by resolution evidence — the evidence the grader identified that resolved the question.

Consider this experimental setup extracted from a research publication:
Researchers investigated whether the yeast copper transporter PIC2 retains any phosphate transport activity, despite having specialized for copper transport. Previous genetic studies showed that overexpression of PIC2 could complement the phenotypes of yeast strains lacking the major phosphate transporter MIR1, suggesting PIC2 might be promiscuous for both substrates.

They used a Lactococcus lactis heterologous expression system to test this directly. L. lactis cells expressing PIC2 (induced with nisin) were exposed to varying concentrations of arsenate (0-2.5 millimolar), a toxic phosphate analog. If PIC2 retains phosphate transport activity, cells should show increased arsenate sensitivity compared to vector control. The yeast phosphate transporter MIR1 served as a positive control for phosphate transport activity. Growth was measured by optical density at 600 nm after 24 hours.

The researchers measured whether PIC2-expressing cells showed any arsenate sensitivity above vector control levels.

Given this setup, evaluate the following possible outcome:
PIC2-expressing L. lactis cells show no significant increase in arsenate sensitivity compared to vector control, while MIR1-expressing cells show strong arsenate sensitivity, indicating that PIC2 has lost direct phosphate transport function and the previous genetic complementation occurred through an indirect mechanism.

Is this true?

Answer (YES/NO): NO